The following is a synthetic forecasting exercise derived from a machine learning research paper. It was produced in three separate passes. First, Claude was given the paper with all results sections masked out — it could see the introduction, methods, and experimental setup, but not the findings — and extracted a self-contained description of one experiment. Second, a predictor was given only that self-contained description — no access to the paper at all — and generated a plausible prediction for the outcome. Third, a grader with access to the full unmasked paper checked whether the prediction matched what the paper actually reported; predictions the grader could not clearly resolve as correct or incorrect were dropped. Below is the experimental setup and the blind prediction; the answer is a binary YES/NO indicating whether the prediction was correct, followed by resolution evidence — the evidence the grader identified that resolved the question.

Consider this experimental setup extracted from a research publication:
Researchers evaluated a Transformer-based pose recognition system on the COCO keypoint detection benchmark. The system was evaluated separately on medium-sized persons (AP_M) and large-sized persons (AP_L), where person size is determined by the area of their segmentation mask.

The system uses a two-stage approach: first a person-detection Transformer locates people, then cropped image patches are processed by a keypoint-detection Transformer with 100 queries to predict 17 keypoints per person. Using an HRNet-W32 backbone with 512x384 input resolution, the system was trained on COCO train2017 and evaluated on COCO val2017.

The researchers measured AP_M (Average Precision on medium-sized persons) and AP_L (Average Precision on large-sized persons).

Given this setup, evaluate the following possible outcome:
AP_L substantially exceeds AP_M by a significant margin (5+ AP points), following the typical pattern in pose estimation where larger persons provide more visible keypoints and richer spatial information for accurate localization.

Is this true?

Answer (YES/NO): YES